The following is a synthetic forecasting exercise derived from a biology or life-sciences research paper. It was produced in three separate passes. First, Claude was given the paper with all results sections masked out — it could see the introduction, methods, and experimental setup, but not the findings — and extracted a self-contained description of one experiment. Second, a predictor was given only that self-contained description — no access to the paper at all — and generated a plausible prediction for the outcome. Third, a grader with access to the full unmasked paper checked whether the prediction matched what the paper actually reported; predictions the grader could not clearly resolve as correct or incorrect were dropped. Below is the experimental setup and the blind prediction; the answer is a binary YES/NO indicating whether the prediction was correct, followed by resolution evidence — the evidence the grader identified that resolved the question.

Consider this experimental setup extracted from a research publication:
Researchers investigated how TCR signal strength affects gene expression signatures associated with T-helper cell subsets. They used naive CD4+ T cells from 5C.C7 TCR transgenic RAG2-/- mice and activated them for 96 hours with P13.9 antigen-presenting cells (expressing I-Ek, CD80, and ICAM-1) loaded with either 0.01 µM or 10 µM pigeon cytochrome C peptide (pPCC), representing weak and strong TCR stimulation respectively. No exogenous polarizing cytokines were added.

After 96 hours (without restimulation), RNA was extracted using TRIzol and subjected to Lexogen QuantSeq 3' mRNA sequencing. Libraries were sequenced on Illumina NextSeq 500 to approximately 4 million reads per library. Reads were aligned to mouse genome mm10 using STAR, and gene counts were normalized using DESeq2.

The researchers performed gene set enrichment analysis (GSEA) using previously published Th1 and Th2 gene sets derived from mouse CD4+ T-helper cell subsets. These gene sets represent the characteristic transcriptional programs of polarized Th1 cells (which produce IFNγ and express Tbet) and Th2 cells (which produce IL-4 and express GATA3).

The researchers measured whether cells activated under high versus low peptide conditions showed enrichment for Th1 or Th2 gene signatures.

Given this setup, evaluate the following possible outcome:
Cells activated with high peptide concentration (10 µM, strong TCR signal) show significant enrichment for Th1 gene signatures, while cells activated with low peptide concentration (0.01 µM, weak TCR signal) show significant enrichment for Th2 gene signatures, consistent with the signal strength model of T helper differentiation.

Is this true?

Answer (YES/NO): YES